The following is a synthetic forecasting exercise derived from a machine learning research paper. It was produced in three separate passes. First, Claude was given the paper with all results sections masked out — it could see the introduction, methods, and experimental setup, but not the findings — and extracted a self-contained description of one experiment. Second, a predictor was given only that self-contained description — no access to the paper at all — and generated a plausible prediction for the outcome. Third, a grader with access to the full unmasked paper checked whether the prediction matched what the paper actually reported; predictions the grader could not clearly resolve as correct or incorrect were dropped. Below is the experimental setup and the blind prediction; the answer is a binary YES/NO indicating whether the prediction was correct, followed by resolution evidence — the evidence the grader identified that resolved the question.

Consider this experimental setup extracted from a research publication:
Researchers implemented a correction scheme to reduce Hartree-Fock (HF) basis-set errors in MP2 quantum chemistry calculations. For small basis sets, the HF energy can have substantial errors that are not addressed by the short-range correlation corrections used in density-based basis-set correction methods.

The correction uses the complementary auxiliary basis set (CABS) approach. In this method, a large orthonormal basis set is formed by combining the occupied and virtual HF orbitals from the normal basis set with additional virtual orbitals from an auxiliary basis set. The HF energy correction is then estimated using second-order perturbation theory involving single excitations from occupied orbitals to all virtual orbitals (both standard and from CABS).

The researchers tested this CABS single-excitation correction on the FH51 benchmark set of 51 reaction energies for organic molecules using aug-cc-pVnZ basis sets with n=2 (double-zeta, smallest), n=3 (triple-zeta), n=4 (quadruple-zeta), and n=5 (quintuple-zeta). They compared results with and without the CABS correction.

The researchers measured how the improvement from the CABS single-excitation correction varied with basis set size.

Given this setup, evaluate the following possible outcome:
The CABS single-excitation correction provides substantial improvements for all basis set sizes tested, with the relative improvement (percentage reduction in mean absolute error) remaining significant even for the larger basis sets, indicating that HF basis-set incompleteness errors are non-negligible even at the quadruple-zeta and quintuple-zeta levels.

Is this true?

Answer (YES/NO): NO